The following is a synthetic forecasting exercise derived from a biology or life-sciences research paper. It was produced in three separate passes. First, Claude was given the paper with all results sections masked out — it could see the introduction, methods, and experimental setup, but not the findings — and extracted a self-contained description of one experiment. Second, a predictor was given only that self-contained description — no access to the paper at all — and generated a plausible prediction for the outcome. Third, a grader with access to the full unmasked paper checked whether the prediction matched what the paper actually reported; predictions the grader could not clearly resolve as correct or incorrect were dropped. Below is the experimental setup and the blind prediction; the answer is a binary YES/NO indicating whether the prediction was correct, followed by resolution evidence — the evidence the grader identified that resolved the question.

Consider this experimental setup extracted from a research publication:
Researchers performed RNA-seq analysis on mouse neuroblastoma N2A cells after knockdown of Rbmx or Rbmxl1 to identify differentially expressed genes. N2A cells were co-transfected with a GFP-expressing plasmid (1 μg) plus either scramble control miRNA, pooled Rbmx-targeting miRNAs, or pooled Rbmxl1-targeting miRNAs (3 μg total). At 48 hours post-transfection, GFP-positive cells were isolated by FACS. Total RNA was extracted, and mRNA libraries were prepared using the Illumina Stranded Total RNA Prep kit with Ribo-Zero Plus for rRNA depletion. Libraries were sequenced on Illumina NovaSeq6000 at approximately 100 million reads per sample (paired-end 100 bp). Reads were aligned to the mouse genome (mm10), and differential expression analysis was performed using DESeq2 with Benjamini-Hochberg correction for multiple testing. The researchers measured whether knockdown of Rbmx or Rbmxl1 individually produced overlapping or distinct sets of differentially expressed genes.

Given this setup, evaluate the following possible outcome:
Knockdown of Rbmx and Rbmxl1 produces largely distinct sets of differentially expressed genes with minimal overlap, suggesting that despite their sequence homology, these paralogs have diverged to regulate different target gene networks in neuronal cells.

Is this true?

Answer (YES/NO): NO